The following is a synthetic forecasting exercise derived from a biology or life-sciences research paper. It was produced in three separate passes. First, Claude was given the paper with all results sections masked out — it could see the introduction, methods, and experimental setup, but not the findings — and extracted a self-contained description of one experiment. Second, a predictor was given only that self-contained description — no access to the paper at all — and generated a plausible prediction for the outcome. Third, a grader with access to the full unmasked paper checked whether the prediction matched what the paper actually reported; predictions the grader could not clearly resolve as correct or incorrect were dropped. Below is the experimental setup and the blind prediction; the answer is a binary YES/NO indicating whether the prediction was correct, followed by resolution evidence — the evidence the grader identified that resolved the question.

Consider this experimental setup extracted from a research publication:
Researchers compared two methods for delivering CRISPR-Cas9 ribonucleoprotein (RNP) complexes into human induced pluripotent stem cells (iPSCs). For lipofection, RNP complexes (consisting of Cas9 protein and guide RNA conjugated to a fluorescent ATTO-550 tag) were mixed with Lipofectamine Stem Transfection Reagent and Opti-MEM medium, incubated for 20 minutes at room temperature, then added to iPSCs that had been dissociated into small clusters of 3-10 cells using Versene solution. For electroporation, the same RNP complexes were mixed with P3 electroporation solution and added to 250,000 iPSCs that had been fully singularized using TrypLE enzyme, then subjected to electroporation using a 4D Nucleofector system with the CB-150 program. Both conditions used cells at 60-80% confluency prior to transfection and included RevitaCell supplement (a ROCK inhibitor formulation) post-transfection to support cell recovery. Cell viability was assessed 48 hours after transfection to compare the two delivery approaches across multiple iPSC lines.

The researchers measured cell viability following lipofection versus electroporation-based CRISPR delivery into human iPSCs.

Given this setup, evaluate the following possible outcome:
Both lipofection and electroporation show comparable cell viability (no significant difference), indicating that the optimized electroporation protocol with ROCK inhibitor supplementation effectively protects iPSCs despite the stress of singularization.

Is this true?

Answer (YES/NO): NO